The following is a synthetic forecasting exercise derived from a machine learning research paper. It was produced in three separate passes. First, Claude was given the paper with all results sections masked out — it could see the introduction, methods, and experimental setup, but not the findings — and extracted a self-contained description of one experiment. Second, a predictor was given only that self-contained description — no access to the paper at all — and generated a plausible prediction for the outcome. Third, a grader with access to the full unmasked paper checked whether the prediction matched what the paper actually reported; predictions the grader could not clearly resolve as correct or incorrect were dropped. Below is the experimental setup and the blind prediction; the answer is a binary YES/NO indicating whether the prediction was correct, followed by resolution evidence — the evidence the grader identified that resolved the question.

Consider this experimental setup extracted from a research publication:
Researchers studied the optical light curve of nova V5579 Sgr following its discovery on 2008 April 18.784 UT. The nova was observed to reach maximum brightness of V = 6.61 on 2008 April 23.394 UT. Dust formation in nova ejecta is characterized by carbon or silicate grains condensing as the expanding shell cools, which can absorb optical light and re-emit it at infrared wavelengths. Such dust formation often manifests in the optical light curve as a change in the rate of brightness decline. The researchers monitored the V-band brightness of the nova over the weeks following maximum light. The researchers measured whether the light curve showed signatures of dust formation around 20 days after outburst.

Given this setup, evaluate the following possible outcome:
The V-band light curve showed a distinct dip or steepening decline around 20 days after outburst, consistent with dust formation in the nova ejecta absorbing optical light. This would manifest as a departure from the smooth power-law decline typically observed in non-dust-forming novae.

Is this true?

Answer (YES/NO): YES